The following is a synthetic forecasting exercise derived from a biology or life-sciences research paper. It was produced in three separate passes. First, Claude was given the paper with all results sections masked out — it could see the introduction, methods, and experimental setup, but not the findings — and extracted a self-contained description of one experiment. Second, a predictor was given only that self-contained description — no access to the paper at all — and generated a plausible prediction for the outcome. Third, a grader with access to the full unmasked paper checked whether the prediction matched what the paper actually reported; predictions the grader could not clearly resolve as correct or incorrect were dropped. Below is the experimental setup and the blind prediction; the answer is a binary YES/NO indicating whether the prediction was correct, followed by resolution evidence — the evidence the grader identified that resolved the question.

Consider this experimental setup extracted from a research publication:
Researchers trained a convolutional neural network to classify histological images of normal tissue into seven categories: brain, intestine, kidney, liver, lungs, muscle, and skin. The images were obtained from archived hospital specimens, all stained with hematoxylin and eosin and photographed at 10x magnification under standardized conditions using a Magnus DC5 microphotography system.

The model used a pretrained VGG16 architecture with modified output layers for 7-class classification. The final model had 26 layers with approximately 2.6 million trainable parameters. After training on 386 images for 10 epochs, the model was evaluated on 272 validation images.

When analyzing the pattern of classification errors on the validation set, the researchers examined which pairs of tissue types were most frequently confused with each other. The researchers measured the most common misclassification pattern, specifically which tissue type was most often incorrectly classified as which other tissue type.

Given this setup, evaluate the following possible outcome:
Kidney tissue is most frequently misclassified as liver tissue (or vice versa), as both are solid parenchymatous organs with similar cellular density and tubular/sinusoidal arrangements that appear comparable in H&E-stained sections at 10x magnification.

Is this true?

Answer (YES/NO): YES